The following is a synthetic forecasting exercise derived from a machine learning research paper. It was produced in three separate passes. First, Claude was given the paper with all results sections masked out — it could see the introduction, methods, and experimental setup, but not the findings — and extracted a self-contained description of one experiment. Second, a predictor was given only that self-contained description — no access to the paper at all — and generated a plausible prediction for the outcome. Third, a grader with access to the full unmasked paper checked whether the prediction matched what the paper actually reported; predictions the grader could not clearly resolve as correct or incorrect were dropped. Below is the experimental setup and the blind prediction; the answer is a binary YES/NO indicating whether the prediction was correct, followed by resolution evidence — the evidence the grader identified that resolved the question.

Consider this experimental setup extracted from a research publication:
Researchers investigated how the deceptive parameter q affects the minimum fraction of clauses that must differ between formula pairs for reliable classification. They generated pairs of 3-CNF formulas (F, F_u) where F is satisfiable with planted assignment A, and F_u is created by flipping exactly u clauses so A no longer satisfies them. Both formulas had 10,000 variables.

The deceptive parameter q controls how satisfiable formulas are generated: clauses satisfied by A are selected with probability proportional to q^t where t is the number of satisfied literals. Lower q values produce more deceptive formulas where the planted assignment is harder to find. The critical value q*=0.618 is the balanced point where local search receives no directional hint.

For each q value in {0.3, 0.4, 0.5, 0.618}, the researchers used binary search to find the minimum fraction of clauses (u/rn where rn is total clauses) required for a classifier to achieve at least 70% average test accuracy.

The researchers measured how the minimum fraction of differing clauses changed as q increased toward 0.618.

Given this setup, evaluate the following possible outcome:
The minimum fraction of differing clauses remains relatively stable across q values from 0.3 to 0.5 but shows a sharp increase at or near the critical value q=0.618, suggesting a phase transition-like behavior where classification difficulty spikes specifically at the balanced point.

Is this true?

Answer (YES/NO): NO